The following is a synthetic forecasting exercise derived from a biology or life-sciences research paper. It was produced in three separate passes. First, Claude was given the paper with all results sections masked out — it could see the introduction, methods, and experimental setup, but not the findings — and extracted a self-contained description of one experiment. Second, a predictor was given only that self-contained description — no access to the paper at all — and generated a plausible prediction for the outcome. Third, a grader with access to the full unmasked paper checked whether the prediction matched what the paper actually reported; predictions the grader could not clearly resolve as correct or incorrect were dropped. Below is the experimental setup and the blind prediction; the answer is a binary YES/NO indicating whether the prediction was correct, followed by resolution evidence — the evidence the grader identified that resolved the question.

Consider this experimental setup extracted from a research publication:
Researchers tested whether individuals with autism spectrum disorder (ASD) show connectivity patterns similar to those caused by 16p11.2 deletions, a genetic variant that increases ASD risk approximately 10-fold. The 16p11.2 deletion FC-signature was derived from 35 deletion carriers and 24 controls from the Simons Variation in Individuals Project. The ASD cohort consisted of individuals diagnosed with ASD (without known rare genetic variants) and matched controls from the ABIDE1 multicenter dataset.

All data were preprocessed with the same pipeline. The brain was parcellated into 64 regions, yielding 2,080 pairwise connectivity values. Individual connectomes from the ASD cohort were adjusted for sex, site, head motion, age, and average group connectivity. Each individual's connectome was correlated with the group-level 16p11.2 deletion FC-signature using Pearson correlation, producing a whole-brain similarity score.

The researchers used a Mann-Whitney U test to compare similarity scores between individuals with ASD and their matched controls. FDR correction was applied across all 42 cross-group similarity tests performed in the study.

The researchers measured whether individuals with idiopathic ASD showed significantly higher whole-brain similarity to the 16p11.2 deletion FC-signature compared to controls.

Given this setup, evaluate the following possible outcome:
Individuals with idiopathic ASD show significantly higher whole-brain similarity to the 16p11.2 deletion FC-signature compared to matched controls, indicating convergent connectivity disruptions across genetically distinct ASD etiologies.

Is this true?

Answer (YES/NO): YES